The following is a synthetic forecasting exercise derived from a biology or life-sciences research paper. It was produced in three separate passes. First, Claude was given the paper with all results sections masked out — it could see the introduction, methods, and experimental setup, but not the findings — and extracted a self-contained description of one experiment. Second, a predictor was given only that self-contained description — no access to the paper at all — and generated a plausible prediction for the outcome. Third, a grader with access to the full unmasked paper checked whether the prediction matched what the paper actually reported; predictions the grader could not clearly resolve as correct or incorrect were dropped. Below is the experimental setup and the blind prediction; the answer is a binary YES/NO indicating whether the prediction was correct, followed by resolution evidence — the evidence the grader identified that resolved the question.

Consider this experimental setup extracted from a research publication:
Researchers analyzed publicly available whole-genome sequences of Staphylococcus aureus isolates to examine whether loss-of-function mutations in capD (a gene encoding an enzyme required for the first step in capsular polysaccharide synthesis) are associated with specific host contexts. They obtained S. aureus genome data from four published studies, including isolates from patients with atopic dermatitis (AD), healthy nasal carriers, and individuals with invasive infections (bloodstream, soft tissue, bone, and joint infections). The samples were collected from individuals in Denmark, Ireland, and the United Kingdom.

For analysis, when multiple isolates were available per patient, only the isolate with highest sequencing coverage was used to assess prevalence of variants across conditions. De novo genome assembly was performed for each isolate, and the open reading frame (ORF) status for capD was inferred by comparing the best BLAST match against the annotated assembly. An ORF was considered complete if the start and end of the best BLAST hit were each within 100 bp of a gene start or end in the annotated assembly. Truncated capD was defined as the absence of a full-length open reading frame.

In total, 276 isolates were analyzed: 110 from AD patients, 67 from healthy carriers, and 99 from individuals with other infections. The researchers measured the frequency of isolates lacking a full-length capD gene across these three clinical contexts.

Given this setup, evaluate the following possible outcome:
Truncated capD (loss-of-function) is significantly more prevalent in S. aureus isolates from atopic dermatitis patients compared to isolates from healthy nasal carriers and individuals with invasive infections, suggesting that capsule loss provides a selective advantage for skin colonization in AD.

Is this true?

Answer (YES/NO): YES